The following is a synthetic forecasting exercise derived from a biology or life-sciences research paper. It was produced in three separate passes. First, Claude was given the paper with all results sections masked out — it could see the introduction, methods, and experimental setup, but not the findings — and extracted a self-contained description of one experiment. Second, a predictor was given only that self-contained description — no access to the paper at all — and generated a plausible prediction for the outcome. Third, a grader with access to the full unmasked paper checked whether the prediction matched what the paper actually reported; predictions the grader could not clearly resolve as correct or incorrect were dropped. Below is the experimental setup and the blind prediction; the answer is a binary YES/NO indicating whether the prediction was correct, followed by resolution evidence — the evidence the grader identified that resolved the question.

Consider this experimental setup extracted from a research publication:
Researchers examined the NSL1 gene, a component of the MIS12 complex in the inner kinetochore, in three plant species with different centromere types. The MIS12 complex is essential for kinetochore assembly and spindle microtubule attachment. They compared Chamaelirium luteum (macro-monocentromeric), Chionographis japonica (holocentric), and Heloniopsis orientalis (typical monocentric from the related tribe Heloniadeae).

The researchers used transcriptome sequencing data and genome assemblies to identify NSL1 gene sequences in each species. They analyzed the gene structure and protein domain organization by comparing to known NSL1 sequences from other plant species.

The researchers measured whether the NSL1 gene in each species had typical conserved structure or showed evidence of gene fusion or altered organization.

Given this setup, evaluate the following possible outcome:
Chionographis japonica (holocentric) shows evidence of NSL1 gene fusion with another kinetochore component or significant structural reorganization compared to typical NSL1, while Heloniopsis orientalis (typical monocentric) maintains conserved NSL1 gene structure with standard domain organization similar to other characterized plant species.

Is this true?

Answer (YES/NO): NO